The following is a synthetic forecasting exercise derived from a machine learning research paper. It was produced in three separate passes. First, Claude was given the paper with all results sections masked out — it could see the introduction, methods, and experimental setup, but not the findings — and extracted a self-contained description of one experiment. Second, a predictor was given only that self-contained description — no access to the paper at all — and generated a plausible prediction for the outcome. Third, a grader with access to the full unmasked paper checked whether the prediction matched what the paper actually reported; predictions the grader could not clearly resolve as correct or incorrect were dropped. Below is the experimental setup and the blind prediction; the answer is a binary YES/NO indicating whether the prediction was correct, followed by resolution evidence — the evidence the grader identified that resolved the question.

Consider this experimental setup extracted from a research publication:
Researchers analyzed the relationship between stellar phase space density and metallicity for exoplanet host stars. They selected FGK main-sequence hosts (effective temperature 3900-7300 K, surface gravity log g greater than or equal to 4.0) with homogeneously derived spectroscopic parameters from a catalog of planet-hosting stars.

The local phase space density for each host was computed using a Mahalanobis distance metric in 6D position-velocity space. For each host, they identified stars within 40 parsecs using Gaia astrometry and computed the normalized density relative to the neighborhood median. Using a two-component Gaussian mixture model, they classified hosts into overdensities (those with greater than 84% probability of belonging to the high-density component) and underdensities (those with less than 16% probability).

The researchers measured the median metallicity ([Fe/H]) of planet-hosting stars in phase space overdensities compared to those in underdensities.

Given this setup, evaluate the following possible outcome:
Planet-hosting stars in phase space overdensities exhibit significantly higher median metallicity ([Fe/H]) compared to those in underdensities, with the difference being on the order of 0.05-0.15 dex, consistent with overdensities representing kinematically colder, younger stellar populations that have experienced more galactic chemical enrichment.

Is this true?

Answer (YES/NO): YES